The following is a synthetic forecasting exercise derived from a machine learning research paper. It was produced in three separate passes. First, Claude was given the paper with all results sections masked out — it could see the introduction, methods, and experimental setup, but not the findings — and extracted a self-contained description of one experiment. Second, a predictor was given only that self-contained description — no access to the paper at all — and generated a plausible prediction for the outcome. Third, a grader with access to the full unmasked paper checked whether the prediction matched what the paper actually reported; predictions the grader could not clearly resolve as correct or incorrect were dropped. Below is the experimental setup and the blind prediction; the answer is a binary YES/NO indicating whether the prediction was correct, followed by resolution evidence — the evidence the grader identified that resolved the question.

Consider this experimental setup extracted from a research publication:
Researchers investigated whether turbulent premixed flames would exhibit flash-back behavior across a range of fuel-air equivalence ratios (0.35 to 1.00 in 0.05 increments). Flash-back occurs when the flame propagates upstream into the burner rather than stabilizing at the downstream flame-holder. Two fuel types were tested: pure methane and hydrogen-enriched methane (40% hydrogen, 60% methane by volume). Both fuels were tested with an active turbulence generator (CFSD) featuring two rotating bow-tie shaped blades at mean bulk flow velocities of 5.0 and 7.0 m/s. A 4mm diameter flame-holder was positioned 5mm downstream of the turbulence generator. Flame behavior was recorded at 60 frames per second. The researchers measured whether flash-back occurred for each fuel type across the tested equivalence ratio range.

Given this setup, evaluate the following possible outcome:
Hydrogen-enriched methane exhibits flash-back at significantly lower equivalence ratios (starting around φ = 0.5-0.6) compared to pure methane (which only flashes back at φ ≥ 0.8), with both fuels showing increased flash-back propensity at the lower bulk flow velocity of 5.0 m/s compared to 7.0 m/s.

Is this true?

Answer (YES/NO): NO